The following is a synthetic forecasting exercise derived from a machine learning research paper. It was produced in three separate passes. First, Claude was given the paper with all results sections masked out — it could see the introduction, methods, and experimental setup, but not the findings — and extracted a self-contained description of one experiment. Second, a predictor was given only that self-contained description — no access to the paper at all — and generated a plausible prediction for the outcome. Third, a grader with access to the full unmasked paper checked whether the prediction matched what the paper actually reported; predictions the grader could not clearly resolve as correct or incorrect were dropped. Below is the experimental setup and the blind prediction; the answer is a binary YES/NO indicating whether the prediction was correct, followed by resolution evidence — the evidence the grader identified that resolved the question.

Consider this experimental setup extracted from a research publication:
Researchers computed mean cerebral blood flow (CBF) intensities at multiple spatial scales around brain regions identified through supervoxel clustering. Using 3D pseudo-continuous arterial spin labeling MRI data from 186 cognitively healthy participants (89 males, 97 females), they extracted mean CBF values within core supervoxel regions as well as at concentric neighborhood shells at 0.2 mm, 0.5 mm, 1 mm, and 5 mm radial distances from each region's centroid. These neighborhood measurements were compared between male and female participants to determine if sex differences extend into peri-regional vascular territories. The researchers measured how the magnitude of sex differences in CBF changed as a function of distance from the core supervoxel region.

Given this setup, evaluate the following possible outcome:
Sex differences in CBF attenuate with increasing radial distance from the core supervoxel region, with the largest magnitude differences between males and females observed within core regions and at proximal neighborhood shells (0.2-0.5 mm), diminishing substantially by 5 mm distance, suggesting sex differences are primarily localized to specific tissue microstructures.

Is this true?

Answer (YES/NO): NO